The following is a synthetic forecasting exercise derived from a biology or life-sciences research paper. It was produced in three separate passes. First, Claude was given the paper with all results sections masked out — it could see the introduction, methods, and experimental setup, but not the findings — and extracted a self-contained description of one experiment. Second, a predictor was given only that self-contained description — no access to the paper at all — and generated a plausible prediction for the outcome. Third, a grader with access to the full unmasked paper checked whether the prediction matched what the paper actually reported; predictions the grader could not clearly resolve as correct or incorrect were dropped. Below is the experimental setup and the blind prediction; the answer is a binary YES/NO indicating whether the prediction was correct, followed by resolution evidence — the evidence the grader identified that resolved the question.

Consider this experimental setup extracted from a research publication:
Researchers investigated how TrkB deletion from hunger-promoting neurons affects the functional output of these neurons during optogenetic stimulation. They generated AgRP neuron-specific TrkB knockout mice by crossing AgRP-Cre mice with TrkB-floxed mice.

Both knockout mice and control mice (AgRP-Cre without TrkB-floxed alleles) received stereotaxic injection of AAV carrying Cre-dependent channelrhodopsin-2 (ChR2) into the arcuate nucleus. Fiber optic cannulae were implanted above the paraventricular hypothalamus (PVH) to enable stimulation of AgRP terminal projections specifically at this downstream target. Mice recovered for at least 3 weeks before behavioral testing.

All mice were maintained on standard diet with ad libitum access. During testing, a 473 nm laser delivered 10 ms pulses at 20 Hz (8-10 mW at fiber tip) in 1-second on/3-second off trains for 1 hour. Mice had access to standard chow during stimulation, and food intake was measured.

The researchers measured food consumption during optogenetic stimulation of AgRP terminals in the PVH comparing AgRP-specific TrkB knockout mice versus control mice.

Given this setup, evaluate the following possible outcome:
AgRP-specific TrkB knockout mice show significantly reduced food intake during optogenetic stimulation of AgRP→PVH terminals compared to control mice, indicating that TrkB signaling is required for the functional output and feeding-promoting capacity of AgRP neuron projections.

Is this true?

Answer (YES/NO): NO